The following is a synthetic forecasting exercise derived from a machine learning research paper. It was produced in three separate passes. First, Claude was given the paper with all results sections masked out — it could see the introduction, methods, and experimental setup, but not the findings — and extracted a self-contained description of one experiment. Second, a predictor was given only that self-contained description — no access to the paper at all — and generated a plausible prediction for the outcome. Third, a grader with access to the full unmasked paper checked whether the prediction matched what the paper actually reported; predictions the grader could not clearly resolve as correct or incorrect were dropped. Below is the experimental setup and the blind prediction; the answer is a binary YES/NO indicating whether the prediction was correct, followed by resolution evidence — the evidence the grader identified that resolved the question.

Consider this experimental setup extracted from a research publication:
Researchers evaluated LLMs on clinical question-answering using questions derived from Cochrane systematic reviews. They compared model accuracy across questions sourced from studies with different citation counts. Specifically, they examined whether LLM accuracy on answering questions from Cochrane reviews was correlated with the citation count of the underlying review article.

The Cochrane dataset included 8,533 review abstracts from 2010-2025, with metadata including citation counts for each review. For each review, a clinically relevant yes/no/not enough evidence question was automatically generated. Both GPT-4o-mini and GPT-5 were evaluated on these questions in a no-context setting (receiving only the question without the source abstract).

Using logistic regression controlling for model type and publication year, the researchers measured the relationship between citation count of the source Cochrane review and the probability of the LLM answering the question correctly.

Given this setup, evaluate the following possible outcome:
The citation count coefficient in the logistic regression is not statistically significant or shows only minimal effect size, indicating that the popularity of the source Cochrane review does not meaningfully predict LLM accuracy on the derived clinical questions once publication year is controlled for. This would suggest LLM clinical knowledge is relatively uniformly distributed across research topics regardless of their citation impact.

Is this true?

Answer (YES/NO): NO